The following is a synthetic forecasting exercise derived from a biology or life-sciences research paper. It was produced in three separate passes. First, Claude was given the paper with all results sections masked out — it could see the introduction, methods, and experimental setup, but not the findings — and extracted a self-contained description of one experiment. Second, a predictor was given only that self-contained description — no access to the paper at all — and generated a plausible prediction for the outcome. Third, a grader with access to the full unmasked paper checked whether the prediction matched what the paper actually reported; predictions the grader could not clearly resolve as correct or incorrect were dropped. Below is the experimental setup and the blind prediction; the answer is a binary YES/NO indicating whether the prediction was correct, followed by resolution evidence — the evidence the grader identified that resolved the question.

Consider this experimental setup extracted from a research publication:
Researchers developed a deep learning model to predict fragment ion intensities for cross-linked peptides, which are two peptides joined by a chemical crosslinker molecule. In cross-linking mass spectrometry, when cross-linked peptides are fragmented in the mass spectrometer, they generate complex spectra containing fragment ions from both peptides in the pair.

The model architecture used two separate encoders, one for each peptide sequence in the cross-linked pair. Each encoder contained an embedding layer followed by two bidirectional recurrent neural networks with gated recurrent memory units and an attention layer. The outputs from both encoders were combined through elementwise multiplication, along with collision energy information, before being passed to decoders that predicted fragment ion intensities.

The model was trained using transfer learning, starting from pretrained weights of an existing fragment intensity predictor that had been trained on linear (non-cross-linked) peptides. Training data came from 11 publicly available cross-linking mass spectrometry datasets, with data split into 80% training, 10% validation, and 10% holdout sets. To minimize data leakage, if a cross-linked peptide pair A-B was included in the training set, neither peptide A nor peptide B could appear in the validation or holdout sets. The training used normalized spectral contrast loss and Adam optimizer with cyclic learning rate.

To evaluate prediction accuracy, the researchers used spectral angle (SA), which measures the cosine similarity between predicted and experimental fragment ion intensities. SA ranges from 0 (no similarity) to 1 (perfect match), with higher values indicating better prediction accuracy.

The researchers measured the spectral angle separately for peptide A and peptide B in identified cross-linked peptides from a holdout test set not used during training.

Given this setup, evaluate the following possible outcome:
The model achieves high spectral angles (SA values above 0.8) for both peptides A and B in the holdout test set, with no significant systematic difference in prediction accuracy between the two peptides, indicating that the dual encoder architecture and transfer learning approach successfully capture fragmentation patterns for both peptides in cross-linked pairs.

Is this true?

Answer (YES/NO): NO